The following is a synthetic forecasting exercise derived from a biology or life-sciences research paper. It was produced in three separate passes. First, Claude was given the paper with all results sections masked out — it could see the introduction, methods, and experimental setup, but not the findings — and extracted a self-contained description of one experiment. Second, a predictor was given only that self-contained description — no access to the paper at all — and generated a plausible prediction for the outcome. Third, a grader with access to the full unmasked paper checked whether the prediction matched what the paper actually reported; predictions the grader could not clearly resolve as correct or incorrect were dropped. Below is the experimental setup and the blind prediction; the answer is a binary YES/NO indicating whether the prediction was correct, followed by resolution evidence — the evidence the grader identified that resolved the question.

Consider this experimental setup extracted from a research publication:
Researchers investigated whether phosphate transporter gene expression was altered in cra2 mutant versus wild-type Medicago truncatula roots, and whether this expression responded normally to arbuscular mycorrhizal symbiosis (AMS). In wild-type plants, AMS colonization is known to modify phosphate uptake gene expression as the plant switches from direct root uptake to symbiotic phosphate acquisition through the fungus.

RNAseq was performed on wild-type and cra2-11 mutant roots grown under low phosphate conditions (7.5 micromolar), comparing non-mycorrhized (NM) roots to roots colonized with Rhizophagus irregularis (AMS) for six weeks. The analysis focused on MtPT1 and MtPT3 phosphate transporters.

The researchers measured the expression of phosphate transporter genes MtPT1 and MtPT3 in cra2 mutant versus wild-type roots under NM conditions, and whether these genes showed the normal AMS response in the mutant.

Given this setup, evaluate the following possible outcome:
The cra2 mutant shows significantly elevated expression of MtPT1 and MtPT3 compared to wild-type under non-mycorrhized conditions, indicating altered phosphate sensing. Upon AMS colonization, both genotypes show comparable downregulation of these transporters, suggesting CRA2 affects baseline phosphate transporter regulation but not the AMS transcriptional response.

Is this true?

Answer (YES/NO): NO